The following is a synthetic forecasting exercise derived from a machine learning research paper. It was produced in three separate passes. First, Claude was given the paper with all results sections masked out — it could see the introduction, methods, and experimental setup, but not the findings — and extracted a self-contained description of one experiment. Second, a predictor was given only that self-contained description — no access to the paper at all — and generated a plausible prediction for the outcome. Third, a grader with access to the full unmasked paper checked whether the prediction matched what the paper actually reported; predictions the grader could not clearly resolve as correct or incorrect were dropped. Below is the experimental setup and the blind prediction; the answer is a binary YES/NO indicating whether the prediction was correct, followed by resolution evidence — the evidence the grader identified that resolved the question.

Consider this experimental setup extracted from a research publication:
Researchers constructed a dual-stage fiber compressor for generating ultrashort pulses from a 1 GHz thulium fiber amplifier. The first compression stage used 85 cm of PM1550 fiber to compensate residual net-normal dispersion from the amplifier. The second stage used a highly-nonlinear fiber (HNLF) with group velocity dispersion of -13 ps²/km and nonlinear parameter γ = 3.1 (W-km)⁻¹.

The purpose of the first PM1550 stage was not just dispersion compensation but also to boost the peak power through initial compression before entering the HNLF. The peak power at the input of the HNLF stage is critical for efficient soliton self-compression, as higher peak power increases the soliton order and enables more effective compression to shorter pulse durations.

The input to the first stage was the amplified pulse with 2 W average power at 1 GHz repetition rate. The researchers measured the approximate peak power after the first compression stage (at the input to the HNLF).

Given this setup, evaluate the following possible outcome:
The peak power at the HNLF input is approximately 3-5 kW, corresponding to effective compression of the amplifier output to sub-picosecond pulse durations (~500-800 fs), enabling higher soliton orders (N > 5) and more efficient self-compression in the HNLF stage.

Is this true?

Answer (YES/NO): NO